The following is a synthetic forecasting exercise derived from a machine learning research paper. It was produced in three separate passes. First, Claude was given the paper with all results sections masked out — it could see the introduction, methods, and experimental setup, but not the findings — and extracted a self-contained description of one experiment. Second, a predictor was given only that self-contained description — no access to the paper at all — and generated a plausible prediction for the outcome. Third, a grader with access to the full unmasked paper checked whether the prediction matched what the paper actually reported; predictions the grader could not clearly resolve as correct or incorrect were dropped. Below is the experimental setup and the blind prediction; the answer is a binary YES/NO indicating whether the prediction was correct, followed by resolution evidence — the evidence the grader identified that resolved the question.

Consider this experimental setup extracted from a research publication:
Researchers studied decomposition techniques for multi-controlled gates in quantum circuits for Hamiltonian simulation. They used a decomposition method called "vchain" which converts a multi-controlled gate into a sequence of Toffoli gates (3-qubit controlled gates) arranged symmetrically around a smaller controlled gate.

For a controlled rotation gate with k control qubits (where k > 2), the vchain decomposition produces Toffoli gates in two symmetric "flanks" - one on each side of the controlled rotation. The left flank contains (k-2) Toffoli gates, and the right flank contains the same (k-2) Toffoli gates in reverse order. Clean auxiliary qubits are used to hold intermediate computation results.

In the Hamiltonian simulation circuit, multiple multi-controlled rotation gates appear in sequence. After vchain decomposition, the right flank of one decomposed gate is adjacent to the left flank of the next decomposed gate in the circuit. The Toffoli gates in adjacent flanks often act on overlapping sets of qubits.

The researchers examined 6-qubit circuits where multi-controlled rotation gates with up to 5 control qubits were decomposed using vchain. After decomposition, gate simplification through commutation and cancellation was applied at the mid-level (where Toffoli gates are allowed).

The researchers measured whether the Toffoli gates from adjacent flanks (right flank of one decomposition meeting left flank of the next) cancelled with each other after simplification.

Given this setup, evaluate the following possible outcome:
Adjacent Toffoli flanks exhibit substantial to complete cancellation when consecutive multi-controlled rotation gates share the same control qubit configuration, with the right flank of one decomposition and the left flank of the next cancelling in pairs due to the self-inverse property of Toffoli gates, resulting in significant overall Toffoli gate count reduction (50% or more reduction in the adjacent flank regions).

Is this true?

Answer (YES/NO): YES